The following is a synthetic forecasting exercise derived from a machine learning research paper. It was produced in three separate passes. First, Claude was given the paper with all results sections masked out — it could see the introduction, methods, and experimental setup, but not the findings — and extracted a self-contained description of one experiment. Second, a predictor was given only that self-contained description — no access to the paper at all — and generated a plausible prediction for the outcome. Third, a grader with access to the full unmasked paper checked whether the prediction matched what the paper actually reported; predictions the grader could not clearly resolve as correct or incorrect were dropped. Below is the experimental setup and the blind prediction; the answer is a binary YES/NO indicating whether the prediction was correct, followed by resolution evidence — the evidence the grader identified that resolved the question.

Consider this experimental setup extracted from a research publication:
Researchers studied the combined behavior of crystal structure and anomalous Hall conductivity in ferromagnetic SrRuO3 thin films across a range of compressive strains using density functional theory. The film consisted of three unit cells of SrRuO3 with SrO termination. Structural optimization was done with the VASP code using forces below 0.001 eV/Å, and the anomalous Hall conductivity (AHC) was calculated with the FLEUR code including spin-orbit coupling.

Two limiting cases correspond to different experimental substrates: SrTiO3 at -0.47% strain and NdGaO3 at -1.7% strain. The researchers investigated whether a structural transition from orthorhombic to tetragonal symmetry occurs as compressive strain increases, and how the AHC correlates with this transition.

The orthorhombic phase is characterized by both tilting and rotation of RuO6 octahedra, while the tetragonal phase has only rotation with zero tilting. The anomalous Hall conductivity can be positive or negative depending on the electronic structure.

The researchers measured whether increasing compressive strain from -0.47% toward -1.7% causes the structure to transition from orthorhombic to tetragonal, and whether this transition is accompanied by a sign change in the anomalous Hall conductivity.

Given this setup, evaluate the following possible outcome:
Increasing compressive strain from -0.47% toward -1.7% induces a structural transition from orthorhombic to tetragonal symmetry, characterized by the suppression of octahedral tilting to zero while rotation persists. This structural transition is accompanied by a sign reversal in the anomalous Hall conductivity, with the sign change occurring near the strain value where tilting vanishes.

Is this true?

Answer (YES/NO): YES